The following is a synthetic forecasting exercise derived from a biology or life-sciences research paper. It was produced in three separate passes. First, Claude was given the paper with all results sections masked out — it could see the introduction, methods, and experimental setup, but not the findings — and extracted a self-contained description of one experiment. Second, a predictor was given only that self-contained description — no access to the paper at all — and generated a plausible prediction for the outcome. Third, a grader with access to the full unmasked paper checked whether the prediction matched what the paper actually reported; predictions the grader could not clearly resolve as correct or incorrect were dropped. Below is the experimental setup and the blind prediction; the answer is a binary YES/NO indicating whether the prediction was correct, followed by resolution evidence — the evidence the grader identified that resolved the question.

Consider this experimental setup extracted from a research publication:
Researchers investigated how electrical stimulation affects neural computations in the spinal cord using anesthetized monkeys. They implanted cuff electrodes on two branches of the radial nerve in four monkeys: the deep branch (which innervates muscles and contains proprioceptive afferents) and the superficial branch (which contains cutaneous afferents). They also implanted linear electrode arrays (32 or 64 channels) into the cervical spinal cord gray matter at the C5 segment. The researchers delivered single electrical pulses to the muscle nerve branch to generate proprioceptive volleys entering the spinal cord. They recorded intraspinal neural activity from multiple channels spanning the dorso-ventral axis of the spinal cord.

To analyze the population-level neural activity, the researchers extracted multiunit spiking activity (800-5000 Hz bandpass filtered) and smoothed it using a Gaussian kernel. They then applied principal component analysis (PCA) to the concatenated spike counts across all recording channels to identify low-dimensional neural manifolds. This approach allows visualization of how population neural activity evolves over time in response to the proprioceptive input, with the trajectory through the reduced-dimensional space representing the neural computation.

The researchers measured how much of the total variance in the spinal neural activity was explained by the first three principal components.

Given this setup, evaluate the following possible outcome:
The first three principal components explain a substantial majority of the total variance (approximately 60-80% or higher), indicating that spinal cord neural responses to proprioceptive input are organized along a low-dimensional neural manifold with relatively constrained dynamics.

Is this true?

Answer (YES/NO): NO